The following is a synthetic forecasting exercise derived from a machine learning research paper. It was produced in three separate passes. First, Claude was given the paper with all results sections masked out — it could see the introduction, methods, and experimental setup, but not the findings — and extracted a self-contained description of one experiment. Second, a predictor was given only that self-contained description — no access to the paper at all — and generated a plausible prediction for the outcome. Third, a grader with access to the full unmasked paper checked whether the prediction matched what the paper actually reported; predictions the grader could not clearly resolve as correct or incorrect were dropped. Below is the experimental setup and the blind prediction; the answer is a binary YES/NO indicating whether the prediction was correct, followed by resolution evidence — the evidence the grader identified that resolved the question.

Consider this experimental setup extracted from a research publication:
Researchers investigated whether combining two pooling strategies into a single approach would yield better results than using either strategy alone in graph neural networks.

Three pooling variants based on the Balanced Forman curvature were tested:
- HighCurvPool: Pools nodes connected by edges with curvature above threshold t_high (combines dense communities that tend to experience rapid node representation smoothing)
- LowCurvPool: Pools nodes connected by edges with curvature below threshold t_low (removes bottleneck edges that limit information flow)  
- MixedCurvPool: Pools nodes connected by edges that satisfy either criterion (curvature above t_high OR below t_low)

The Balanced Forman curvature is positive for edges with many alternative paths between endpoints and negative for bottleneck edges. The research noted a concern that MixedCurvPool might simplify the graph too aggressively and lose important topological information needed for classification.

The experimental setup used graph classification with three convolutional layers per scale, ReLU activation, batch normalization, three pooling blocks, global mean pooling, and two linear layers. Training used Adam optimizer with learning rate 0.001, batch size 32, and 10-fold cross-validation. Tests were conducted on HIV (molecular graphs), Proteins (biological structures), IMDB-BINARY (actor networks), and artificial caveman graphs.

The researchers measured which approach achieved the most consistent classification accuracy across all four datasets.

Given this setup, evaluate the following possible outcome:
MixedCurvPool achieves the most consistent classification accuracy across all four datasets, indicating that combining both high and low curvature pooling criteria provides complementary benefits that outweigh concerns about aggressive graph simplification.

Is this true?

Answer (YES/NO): NO